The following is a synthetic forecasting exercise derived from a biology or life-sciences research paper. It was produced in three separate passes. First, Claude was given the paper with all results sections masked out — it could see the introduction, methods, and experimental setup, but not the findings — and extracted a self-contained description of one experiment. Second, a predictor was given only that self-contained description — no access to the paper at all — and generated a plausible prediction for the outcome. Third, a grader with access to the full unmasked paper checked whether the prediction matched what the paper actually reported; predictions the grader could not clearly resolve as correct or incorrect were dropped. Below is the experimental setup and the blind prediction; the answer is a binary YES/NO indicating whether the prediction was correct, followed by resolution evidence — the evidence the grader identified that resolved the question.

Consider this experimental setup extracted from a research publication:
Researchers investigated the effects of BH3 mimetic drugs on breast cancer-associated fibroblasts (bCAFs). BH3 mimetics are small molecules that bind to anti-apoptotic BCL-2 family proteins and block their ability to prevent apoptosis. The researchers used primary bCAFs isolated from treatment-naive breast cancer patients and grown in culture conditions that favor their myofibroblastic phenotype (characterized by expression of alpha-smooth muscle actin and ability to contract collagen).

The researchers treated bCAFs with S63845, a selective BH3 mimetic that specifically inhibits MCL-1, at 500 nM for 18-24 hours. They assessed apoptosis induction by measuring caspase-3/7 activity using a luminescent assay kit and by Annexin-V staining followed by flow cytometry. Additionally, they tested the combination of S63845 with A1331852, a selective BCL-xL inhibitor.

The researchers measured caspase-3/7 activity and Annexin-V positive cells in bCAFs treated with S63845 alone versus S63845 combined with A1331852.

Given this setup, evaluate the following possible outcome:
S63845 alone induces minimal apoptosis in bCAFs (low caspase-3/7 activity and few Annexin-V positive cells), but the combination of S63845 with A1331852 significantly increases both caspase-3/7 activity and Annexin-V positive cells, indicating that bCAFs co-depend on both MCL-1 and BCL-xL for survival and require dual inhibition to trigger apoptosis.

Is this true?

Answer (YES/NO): YES